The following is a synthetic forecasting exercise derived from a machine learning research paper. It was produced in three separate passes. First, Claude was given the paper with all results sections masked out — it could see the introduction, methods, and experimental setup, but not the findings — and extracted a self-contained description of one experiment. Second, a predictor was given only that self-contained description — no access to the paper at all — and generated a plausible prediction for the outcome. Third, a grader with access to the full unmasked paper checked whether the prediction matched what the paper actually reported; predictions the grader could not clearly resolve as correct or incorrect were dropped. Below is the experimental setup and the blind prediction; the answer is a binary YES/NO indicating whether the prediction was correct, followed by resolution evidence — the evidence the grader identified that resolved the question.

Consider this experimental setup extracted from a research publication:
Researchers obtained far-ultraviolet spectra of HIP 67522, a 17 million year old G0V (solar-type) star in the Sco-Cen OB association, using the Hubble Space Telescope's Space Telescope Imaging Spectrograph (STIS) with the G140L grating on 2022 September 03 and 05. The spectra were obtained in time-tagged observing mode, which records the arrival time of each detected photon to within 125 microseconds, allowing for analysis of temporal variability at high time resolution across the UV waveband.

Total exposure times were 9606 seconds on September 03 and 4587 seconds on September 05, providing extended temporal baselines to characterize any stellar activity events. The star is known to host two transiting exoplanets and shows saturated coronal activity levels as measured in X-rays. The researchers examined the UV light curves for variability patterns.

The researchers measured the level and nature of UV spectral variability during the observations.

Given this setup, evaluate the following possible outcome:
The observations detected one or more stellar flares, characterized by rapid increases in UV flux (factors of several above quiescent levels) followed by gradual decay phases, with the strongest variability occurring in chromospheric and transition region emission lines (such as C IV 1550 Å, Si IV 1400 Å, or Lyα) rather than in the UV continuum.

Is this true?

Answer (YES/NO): NO